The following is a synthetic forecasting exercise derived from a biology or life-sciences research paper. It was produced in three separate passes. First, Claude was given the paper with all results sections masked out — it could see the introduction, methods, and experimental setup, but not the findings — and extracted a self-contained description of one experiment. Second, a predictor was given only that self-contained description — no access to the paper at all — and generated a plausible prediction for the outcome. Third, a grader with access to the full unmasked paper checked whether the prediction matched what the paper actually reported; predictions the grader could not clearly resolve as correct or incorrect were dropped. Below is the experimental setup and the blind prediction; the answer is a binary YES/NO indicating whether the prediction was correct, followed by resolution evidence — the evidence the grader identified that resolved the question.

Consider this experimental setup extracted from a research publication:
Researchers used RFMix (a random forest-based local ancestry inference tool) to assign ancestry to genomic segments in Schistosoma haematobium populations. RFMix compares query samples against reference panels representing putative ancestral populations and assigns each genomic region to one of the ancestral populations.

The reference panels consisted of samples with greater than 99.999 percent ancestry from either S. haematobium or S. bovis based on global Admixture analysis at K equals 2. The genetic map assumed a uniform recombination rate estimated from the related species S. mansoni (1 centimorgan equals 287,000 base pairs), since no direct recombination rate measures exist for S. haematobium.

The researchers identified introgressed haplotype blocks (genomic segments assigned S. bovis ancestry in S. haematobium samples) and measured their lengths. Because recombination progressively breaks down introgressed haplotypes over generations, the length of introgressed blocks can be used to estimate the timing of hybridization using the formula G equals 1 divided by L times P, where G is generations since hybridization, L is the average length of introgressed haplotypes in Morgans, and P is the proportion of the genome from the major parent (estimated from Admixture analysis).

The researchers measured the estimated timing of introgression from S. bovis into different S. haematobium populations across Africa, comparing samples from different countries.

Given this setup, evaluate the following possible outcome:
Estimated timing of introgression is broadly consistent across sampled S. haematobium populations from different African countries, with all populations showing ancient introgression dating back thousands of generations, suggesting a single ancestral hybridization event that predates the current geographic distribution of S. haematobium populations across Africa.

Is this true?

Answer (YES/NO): NO